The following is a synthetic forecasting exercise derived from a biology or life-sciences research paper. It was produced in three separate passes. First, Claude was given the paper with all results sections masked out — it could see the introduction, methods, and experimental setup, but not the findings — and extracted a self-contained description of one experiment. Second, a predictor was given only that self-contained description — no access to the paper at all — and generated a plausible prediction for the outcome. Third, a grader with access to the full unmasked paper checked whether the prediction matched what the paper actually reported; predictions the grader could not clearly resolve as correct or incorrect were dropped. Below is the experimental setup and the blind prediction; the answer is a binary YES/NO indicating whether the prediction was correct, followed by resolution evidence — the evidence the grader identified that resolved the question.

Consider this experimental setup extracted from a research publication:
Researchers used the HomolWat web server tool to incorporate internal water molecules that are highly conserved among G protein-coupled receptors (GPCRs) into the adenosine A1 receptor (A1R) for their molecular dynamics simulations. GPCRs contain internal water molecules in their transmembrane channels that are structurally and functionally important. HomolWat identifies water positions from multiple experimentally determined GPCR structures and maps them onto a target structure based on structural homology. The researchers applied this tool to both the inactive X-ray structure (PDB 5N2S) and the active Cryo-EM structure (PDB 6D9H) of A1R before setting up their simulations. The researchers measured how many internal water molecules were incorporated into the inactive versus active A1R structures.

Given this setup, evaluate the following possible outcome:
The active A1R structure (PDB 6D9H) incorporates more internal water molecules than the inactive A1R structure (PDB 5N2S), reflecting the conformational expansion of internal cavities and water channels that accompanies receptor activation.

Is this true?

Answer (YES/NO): NO